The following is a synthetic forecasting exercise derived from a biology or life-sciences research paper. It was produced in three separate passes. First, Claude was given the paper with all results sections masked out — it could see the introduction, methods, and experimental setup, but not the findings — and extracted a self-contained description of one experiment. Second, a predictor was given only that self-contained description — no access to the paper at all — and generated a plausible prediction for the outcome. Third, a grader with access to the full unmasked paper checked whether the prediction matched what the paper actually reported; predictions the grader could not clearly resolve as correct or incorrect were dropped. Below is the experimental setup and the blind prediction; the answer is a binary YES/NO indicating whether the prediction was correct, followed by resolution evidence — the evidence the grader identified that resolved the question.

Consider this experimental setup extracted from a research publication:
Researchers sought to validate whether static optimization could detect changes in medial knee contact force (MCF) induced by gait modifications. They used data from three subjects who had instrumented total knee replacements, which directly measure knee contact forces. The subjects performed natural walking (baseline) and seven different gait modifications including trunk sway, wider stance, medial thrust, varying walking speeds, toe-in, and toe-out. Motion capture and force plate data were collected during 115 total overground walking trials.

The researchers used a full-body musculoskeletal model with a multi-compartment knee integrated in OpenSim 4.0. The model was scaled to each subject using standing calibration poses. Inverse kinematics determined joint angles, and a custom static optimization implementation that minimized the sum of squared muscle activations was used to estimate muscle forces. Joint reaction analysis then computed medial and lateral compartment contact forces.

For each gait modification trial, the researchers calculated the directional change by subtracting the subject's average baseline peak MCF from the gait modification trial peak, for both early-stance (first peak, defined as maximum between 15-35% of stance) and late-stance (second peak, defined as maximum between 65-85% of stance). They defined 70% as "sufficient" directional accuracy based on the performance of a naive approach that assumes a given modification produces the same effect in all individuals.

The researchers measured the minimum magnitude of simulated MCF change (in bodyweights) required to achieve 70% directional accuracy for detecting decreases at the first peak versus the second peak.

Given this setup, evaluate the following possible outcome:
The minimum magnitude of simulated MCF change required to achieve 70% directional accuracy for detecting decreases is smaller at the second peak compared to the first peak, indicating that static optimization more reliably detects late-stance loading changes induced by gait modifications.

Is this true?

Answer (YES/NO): NO